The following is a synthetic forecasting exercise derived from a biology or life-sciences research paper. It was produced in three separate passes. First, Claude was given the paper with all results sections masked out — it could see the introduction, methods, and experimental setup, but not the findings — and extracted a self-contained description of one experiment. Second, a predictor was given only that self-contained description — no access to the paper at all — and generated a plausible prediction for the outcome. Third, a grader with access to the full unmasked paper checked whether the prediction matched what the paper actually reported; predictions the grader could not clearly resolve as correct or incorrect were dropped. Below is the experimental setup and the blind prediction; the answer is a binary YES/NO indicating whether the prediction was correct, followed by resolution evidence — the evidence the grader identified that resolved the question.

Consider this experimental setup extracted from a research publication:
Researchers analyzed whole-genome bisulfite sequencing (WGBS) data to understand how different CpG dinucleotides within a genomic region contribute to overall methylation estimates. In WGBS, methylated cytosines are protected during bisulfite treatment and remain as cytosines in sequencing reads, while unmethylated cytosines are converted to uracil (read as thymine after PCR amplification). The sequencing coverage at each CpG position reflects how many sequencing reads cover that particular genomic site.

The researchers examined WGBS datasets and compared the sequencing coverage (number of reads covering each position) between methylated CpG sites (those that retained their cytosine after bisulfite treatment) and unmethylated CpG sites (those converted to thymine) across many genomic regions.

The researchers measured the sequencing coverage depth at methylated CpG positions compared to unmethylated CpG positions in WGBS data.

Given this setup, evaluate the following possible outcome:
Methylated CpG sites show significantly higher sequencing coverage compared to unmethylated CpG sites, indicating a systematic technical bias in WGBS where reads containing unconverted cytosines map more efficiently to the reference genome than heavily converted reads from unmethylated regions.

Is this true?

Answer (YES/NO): YES